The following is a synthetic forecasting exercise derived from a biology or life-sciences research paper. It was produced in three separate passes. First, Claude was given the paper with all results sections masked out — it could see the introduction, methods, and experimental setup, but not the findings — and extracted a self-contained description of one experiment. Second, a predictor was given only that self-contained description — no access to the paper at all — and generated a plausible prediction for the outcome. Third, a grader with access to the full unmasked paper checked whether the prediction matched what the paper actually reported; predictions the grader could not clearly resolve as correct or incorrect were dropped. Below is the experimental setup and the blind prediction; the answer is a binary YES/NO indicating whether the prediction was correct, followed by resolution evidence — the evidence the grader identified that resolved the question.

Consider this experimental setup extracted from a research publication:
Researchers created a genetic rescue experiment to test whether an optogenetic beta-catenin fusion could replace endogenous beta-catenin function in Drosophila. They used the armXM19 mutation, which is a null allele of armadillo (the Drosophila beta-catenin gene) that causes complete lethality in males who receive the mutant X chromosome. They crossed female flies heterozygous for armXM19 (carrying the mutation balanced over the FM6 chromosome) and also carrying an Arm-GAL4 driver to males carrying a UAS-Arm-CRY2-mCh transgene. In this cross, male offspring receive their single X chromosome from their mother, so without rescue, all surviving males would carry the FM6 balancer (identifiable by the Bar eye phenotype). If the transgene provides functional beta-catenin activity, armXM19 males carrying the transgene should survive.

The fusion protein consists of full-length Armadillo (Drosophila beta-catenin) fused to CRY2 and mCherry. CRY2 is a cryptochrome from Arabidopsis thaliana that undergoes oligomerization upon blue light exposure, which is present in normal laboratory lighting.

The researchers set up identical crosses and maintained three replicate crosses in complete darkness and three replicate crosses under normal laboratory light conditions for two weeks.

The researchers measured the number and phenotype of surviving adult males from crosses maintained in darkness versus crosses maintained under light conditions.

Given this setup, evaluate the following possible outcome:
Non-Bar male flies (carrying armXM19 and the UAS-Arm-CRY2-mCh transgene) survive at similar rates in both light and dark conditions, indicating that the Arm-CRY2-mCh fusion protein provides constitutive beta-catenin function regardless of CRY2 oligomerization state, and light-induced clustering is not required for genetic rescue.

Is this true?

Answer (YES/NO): NO